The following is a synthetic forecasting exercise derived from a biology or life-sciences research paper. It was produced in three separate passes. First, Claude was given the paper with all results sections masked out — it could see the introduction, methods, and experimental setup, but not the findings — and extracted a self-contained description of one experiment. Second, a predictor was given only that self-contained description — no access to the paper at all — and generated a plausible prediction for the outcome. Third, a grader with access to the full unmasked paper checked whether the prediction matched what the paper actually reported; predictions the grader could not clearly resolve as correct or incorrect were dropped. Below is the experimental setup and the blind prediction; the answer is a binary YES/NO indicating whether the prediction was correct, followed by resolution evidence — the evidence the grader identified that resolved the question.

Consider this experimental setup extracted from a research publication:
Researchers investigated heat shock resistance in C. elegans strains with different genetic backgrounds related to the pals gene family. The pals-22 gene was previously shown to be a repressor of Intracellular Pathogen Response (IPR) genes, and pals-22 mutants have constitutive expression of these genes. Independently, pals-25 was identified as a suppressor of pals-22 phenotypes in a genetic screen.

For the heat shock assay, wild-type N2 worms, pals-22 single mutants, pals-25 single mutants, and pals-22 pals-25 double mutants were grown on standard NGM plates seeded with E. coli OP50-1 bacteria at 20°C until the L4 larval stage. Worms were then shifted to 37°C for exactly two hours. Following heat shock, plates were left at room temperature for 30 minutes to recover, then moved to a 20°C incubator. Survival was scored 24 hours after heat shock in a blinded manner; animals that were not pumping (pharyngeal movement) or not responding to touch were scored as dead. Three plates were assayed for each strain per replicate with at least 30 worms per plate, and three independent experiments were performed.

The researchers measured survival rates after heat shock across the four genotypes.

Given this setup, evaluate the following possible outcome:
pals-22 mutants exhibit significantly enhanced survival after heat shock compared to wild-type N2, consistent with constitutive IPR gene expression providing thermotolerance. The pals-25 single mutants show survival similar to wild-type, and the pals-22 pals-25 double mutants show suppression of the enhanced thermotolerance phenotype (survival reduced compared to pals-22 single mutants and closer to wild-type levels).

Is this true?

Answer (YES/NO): YES